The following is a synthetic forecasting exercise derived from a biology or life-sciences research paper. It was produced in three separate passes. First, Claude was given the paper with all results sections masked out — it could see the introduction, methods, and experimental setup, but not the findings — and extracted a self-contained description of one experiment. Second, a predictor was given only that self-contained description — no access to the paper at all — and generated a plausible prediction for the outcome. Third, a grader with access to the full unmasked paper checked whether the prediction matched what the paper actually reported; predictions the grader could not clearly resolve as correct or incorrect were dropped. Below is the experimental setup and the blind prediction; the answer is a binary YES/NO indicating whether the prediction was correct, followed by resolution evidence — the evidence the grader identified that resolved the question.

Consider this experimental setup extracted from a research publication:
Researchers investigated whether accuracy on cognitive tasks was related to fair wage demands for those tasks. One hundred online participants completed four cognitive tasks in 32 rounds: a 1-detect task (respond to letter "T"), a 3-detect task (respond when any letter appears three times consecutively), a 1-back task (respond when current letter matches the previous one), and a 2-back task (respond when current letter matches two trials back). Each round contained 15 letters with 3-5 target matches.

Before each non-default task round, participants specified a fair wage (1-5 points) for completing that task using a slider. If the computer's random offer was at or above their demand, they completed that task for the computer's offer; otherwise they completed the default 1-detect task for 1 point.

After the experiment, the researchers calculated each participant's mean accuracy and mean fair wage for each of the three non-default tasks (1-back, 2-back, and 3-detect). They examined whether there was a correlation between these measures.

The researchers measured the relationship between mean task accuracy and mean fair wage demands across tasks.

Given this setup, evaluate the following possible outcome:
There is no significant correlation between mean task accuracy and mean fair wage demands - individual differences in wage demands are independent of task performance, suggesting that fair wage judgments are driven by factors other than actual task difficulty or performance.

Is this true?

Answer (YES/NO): NO